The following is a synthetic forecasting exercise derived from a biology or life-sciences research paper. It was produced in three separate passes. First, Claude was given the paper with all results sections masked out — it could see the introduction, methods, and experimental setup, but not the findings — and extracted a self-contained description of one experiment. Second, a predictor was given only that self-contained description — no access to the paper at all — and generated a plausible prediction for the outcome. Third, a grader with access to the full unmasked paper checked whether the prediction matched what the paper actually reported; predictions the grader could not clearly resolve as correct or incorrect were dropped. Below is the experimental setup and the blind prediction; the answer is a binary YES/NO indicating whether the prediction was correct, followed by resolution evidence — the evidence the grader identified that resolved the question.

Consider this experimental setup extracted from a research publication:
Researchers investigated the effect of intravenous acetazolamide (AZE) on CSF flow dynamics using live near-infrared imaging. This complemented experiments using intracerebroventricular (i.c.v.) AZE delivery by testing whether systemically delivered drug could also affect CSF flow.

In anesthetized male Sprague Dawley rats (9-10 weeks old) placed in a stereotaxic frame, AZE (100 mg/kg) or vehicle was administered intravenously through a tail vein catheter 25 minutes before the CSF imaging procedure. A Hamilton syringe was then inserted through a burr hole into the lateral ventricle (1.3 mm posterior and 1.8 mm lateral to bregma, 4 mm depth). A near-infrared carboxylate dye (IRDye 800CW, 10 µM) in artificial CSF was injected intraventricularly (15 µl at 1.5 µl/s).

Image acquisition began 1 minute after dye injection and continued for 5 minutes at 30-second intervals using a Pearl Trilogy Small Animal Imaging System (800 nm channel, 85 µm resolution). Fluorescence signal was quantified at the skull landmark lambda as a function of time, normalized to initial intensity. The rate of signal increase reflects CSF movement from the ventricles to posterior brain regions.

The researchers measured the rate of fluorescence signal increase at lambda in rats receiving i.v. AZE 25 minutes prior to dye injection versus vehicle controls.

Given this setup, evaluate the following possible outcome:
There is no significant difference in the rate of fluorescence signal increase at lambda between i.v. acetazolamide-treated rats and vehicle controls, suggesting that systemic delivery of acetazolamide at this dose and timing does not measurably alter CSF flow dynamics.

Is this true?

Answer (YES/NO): NO